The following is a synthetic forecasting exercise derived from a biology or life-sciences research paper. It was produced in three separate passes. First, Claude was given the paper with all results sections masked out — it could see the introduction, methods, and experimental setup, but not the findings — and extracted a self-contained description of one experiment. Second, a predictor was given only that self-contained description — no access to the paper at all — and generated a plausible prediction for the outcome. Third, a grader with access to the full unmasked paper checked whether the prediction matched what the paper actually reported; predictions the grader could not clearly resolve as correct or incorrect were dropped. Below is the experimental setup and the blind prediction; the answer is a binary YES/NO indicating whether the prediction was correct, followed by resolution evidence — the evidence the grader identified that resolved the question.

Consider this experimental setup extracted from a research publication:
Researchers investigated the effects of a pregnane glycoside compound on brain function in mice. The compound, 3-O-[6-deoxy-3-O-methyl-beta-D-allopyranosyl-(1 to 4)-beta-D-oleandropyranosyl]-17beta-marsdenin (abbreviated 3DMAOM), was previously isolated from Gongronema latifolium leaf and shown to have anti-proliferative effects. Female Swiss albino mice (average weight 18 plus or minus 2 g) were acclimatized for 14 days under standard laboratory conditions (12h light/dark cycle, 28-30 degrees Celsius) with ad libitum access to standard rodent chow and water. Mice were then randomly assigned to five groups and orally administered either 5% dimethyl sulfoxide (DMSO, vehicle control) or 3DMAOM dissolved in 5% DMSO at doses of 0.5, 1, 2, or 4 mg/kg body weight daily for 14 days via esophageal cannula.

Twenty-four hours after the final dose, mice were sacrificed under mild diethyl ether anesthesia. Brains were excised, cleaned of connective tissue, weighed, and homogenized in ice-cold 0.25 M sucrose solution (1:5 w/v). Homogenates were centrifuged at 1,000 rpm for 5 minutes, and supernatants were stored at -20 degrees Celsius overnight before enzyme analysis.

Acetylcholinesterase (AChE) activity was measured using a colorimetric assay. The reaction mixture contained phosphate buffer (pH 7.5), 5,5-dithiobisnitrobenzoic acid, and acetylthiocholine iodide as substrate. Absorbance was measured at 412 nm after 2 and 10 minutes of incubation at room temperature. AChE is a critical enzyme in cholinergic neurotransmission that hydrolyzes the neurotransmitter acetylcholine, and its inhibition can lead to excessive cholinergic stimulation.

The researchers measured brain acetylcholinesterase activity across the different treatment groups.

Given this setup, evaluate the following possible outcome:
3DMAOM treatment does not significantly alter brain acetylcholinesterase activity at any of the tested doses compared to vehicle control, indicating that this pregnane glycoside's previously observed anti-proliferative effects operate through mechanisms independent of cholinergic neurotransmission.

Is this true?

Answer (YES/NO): YES